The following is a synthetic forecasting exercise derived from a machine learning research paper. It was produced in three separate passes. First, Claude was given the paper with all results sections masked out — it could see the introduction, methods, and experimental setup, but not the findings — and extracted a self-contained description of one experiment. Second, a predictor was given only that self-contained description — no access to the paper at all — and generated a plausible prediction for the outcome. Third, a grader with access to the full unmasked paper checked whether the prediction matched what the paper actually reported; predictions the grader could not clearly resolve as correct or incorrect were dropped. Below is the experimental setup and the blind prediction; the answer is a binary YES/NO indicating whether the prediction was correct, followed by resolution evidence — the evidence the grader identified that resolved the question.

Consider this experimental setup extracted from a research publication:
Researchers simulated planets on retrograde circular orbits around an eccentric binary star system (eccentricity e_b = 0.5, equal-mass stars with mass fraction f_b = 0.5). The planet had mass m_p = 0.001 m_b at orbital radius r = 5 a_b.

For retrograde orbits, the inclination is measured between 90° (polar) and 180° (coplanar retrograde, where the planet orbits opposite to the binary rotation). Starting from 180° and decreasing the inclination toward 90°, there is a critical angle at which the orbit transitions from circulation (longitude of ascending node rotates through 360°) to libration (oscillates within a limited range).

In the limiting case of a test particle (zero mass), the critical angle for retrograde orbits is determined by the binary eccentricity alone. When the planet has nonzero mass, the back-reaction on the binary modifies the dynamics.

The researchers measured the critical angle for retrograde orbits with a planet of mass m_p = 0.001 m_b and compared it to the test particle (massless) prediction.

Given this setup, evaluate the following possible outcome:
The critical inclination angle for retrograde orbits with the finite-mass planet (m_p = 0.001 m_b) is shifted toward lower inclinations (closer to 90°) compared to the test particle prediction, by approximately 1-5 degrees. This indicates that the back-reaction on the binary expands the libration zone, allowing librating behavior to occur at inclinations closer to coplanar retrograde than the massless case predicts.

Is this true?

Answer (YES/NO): NO